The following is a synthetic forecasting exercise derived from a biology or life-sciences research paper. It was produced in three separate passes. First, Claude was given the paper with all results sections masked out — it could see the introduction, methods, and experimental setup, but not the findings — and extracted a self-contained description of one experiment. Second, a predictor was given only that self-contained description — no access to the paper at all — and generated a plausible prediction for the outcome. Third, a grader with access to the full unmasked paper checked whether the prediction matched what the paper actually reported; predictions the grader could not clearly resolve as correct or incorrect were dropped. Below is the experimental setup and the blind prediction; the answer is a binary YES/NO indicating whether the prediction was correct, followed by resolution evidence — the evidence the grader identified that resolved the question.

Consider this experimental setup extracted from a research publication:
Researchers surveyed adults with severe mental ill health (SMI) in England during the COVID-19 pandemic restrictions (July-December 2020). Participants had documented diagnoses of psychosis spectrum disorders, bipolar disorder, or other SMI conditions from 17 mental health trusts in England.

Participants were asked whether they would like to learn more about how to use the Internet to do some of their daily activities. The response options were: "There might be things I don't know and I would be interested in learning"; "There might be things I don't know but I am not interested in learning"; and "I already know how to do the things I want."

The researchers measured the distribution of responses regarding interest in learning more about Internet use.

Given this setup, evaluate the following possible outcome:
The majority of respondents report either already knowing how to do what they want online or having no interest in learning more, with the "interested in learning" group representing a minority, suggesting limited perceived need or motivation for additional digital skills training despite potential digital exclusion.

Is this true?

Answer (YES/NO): YES